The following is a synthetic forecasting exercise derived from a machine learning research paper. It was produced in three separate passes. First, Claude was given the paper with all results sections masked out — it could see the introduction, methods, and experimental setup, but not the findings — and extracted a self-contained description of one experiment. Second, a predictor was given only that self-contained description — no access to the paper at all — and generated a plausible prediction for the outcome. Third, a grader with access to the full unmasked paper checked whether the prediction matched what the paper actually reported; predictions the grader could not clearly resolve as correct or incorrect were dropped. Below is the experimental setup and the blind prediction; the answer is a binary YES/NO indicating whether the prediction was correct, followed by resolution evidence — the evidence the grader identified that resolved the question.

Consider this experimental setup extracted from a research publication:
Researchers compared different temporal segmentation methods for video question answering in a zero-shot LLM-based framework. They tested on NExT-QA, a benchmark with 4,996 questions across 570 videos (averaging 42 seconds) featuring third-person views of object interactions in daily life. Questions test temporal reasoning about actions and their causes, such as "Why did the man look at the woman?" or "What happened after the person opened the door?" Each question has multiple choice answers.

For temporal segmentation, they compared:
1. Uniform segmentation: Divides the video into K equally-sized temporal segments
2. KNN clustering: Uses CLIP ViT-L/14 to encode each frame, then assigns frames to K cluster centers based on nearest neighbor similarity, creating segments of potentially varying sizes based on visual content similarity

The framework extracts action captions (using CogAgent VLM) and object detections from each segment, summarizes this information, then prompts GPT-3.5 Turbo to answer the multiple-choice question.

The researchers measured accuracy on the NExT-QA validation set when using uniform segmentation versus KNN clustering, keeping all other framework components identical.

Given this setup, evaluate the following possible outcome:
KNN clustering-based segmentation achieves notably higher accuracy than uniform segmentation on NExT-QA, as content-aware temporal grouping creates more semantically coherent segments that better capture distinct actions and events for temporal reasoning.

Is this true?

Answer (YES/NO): NO